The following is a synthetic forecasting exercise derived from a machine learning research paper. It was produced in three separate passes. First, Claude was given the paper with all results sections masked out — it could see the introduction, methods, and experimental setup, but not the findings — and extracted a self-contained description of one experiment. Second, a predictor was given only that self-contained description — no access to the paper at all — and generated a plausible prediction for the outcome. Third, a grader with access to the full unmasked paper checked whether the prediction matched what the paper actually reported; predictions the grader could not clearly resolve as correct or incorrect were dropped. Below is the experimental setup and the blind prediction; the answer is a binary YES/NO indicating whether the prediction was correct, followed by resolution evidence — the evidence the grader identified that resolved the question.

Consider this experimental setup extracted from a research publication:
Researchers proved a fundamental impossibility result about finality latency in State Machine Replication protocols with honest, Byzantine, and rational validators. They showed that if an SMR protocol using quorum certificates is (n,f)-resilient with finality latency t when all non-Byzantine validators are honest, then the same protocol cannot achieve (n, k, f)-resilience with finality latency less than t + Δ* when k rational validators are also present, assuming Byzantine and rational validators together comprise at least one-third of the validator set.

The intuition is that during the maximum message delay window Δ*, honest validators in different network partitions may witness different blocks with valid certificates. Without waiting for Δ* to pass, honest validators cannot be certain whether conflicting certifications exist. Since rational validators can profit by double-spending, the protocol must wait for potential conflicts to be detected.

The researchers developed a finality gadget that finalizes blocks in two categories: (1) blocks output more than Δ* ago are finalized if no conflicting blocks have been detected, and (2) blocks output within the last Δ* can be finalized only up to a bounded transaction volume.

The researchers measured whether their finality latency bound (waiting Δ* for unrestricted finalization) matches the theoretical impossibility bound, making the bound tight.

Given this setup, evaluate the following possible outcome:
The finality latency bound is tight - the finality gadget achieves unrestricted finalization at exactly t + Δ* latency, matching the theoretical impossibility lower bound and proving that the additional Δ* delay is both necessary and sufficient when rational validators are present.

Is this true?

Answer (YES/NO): YES